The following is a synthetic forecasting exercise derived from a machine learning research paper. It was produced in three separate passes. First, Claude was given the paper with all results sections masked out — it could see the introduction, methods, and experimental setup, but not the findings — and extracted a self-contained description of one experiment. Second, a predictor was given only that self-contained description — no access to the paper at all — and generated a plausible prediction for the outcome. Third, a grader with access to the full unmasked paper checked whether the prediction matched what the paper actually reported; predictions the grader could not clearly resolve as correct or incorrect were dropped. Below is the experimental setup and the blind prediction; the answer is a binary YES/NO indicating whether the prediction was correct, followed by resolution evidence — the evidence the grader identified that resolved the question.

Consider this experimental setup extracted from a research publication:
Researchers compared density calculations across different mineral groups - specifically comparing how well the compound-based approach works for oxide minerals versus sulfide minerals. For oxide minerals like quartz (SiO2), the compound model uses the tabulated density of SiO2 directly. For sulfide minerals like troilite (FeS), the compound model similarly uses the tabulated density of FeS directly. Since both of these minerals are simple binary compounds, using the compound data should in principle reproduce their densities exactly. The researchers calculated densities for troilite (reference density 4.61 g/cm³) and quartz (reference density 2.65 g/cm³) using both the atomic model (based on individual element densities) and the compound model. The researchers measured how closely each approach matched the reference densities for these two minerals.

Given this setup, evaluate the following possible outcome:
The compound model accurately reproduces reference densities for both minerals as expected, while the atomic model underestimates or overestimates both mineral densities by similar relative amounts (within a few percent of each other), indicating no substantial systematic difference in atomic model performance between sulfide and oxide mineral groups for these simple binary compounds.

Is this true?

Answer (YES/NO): NO